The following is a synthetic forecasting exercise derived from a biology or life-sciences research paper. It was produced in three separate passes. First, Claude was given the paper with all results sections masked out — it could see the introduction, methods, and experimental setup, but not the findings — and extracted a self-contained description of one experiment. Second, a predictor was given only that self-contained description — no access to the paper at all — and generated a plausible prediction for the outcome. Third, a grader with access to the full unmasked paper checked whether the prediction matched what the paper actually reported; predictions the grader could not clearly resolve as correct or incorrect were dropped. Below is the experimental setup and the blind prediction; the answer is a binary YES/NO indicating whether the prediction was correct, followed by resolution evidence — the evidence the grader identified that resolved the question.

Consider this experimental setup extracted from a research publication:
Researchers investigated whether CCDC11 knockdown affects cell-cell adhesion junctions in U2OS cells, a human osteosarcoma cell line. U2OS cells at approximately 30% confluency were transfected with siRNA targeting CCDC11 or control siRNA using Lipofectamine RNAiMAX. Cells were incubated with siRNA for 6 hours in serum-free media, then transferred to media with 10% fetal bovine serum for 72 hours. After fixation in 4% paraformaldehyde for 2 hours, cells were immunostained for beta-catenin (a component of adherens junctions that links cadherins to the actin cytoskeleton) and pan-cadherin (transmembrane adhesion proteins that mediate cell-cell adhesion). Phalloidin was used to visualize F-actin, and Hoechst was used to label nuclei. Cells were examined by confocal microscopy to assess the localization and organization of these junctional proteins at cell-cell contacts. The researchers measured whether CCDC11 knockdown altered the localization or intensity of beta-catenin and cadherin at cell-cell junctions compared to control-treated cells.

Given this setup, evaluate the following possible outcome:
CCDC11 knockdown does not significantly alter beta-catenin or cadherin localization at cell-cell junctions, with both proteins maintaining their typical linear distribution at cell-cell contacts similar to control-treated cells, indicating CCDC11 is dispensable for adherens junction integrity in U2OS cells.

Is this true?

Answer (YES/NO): NO